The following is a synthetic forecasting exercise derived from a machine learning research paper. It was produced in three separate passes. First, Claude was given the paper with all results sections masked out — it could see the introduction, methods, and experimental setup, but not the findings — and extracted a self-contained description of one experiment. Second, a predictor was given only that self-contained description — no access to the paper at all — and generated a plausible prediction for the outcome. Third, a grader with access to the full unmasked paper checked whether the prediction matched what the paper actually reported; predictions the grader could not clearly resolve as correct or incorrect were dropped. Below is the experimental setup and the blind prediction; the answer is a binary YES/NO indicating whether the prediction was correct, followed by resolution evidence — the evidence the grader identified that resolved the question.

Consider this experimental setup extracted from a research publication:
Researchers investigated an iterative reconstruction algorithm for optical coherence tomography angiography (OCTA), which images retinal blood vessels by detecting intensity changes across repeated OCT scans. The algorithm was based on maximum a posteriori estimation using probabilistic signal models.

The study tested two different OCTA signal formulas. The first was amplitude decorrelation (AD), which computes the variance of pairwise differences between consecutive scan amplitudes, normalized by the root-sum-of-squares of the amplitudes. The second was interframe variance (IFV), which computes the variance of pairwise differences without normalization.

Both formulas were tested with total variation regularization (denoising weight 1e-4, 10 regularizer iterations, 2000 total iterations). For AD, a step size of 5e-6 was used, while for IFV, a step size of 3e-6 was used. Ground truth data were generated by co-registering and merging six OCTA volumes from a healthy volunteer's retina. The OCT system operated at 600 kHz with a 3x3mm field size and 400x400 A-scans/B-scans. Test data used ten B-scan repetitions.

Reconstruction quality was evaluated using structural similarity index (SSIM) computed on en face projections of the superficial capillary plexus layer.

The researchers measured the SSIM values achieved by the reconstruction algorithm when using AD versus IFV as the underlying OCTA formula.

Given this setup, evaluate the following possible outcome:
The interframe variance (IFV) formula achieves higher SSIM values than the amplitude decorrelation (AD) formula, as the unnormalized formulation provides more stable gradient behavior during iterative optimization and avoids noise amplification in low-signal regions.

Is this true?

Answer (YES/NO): YES